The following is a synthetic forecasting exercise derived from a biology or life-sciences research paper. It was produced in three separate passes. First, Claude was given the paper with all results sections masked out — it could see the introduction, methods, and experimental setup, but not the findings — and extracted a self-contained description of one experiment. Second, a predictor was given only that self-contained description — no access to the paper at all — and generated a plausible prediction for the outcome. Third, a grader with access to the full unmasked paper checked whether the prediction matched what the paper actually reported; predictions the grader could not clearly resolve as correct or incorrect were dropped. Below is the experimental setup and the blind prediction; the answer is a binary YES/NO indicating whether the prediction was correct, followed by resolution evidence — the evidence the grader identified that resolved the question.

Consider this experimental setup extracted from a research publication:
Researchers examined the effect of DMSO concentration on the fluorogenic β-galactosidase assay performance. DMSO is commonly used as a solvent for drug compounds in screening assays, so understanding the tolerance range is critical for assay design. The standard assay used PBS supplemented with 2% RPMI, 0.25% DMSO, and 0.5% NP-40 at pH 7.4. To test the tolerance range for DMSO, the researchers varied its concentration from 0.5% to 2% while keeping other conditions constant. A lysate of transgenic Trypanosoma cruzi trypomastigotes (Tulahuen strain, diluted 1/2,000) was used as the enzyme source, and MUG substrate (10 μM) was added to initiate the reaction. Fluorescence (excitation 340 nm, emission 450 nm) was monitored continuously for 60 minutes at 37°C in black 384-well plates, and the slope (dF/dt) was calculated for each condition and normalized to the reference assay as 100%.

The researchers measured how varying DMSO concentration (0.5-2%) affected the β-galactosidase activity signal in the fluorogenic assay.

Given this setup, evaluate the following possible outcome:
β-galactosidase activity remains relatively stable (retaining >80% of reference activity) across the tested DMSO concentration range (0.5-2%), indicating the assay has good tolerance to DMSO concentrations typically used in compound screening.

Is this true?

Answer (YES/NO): YES